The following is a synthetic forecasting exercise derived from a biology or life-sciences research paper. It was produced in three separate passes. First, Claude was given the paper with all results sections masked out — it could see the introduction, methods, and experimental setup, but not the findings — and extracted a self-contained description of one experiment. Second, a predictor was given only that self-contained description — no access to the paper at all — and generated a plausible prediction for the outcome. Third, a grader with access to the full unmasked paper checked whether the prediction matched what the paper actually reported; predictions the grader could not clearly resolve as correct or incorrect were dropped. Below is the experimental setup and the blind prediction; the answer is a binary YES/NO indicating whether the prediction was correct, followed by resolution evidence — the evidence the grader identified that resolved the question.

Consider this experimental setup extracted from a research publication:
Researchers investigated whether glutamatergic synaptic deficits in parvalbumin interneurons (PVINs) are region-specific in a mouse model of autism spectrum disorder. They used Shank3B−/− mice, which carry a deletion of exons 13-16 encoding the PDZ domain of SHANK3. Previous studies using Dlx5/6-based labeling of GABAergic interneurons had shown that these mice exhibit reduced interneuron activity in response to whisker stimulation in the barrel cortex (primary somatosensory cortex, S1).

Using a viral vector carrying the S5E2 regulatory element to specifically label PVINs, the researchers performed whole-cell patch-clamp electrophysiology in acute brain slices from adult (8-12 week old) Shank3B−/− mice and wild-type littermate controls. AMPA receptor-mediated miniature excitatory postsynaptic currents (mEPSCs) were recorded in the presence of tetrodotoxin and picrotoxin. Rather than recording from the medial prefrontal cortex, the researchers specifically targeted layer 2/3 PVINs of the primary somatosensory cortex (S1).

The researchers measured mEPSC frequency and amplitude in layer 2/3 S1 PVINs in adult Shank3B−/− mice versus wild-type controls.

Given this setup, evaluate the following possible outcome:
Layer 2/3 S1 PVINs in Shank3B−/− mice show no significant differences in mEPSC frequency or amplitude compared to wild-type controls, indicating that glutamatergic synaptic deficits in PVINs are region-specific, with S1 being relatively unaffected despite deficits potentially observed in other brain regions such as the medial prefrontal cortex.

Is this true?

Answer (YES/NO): YES